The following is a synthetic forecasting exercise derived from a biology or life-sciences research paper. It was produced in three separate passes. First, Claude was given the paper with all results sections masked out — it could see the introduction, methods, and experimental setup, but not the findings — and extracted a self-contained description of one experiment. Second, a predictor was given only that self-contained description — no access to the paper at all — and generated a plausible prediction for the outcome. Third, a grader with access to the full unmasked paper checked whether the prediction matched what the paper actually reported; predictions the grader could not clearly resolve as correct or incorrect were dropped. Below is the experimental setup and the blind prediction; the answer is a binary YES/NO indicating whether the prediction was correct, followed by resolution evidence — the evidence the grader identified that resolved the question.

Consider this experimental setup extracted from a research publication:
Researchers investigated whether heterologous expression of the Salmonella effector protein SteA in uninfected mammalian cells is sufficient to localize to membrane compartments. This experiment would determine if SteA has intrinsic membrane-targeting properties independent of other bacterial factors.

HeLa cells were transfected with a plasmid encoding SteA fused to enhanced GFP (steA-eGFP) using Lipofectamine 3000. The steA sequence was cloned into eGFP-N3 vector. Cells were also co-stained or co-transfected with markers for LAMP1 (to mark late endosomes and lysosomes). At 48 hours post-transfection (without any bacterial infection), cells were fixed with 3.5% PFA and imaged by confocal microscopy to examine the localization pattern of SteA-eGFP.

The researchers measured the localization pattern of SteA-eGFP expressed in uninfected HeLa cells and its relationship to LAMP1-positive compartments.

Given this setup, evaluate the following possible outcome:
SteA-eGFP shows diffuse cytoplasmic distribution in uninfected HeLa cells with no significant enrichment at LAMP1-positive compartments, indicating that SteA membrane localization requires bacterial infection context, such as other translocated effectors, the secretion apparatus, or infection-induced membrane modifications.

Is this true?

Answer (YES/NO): NO